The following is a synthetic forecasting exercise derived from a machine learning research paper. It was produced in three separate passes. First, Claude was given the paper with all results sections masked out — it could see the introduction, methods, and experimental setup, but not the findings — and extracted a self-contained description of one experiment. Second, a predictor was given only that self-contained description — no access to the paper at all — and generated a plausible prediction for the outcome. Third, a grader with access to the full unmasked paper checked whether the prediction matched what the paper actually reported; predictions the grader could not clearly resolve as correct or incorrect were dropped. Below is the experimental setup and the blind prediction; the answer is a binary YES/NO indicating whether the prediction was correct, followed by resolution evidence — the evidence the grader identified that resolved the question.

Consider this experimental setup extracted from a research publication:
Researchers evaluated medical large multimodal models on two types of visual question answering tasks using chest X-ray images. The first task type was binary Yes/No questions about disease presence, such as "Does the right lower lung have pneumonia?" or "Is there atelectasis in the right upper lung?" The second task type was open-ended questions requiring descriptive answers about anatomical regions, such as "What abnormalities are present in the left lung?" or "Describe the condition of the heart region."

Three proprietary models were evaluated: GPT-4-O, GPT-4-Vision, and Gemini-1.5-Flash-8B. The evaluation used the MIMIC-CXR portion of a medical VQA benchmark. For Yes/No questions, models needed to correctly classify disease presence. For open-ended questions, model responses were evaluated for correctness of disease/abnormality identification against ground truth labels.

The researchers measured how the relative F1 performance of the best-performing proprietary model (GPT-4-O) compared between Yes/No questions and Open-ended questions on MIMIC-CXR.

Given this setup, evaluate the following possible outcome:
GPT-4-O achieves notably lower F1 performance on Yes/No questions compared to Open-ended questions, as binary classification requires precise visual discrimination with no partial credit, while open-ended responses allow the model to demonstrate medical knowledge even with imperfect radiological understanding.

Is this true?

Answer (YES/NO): NO